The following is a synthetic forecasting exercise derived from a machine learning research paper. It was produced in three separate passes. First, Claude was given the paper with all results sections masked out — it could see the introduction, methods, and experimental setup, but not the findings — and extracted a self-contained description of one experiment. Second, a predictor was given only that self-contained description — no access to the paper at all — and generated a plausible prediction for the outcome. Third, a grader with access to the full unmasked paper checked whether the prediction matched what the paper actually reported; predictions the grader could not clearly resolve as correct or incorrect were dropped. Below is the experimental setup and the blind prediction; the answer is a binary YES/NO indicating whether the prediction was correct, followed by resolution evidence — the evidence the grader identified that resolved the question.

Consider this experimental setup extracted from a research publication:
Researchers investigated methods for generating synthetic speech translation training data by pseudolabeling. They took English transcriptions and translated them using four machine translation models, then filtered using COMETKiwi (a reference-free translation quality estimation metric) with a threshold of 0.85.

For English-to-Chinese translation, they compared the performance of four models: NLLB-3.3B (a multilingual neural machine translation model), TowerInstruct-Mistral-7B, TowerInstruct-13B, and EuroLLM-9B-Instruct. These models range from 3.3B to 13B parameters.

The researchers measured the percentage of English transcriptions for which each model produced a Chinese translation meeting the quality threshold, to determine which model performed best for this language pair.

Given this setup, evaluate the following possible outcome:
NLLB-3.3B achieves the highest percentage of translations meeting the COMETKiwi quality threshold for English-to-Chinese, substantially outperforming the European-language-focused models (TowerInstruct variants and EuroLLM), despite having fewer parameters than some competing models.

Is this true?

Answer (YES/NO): NO